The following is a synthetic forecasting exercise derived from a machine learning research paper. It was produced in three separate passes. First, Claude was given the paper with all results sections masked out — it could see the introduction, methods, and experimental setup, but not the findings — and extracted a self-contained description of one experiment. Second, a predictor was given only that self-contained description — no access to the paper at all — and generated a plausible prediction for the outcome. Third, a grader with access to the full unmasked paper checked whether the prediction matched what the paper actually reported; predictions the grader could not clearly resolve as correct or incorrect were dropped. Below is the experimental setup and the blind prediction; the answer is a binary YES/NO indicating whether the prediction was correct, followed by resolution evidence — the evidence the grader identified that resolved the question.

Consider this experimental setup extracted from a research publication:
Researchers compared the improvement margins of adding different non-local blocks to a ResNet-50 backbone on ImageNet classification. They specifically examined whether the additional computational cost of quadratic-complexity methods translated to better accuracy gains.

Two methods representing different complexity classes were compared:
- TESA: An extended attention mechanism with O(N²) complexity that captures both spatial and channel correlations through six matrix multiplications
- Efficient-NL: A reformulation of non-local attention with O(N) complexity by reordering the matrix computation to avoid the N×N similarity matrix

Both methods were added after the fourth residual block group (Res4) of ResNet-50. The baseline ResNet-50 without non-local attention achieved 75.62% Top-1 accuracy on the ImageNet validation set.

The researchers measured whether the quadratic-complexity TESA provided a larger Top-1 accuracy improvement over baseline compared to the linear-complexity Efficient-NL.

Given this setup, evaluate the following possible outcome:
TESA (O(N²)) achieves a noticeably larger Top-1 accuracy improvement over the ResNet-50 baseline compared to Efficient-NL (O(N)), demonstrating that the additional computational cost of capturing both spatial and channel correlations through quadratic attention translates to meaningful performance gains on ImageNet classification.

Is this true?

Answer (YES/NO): YES